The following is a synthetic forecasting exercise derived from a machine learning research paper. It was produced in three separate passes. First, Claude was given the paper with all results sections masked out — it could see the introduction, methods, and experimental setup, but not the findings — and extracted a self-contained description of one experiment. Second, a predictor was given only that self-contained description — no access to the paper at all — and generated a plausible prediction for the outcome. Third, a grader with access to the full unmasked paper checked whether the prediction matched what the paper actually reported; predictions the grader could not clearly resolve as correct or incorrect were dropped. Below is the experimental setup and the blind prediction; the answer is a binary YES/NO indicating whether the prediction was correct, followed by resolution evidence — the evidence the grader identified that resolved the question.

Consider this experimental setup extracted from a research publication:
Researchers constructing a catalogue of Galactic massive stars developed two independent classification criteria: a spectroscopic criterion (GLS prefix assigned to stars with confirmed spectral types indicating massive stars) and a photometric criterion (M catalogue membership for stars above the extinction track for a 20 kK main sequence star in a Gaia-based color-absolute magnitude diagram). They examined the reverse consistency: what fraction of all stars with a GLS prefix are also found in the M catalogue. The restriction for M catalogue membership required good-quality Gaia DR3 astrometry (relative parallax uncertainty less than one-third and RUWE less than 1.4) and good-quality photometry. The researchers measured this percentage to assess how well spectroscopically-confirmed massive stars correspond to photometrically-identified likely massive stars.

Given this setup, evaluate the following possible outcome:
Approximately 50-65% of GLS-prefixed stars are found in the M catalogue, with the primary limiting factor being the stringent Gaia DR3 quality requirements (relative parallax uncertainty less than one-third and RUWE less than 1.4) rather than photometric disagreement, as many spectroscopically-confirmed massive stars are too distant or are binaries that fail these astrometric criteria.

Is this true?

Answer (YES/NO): NO